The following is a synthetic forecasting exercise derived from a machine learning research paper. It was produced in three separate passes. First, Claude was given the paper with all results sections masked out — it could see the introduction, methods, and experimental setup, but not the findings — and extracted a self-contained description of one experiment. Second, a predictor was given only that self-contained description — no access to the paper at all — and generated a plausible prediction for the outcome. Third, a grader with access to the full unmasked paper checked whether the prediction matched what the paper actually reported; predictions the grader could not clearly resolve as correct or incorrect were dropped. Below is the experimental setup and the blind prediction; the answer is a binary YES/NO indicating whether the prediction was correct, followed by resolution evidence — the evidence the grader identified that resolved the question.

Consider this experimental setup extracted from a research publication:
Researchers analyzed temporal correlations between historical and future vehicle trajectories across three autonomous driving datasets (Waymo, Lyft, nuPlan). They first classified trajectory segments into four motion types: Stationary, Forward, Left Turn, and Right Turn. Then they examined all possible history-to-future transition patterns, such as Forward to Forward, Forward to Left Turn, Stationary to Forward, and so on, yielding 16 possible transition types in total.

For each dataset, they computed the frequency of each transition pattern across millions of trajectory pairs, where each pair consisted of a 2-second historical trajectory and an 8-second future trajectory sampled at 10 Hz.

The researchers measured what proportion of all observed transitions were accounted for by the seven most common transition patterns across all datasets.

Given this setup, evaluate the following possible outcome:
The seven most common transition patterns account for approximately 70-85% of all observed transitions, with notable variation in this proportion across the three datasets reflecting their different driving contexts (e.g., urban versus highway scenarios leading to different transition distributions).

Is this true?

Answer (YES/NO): NO